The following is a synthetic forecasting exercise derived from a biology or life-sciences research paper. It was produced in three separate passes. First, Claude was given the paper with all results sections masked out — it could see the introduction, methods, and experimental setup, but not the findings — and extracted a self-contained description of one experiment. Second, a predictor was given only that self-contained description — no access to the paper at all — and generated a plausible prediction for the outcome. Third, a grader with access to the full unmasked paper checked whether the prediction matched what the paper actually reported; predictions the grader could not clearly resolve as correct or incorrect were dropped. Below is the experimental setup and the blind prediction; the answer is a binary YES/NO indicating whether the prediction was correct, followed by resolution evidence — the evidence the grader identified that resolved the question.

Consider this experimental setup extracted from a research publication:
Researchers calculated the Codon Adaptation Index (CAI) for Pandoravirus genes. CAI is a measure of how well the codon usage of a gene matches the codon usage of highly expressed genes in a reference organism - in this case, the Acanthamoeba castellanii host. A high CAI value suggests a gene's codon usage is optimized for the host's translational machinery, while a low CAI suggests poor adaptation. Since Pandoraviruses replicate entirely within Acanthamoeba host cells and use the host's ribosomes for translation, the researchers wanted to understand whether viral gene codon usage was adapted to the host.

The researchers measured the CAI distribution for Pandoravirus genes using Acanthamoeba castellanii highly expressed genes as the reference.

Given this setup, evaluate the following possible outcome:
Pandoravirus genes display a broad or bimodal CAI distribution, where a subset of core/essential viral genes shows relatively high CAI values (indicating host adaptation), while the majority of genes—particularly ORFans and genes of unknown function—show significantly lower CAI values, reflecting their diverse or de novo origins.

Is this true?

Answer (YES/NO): NO